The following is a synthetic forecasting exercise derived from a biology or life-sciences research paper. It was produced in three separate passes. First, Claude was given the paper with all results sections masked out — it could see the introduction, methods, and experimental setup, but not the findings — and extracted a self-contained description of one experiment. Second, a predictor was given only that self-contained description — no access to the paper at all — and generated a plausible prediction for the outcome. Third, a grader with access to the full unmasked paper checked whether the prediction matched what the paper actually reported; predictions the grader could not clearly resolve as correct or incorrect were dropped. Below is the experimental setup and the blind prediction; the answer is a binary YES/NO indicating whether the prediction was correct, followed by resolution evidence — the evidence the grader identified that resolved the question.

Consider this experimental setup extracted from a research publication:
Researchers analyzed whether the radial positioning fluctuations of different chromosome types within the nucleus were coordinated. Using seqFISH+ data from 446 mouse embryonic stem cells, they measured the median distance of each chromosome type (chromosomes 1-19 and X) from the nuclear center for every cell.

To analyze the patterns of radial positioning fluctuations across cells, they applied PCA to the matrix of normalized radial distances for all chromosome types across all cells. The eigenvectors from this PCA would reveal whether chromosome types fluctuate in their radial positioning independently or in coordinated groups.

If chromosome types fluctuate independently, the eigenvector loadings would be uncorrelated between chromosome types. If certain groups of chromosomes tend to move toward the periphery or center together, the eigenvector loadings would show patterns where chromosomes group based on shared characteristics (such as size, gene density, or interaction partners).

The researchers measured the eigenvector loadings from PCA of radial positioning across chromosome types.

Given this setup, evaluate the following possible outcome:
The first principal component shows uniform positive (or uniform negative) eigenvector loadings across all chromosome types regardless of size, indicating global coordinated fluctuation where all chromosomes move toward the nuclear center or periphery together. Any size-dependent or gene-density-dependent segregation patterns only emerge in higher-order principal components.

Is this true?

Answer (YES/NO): YES